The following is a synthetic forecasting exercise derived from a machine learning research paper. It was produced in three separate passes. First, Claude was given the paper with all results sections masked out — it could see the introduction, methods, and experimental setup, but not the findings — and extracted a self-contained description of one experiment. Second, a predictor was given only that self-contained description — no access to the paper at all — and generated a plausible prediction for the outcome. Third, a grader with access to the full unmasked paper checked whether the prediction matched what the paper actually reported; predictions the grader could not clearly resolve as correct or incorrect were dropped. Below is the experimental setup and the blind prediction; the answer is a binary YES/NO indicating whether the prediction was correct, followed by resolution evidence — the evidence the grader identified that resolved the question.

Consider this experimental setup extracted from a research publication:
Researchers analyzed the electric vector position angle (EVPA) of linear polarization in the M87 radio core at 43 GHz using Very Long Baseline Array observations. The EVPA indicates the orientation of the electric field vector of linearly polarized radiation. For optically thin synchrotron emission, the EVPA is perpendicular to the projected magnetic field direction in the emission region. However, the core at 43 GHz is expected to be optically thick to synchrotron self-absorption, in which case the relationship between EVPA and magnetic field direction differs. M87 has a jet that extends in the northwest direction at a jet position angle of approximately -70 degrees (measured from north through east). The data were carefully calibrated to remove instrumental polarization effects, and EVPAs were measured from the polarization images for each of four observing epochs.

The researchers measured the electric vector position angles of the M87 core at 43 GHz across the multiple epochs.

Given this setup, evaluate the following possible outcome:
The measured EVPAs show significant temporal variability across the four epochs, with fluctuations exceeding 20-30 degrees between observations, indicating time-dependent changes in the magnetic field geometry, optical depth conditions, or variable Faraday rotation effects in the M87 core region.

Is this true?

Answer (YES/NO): NO